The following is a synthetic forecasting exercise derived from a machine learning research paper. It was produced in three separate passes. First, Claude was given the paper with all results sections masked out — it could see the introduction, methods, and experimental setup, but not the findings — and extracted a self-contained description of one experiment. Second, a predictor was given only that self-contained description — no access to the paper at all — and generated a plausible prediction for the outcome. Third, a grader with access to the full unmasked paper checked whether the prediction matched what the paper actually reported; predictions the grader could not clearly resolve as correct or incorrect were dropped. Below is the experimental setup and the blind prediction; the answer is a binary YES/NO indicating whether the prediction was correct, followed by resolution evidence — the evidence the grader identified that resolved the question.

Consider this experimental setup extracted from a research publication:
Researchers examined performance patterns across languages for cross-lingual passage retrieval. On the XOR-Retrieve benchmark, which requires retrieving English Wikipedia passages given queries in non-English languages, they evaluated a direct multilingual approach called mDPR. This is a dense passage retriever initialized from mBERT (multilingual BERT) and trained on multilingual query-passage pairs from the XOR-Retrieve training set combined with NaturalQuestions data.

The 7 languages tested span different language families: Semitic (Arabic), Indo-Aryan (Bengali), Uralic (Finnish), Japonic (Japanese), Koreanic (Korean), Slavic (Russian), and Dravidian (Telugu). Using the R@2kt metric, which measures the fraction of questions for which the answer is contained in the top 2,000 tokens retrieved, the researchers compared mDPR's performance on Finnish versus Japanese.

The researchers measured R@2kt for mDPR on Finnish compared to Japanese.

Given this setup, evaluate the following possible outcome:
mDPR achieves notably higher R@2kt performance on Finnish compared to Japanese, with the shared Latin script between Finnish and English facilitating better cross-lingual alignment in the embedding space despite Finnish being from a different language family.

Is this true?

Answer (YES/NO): YES